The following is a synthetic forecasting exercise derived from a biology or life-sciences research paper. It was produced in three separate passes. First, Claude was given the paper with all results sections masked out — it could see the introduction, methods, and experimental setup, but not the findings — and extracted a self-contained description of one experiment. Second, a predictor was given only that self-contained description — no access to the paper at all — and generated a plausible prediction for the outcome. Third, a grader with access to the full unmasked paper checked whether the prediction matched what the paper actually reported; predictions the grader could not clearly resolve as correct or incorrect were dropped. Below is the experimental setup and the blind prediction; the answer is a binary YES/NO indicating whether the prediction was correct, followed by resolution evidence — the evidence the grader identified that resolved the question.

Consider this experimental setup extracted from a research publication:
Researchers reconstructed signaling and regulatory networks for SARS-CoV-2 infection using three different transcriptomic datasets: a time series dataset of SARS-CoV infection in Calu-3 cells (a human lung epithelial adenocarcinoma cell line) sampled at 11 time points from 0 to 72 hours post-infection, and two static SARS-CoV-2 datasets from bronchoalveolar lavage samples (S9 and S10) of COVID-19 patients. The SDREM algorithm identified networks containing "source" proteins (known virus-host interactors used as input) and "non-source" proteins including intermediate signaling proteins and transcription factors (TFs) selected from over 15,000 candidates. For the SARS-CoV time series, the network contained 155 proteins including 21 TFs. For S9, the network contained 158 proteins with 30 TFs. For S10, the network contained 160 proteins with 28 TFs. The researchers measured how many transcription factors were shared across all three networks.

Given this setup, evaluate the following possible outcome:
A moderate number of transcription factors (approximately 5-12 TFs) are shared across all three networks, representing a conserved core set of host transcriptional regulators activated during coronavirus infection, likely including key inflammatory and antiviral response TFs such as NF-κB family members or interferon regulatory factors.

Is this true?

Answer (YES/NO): YES